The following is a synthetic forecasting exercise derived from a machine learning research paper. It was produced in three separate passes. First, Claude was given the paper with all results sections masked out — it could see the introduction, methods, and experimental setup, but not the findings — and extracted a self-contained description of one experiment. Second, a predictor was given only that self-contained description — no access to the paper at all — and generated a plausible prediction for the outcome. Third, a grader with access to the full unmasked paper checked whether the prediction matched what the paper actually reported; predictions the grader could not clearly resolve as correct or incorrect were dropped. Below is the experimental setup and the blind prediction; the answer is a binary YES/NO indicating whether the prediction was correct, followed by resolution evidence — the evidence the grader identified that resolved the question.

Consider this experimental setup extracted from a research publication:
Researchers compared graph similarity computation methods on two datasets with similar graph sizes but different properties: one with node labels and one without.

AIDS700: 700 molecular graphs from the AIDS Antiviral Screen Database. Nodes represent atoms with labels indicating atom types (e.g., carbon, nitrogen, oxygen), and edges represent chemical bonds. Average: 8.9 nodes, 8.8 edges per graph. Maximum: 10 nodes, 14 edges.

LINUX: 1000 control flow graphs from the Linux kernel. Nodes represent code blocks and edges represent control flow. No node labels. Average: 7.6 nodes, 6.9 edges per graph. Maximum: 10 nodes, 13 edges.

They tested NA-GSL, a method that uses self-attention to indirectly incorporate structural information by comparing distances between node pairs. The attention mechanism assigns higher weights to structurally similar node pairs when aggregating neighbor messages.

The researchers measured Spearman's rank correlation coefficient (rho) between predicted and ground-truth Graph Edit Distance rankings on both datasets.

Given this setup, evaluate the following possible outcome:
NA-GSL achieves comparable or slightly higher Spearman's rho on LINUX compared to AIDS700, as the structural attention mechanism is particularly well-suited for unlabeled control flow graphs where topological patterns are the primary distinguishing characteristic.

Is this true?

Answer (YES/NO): NO